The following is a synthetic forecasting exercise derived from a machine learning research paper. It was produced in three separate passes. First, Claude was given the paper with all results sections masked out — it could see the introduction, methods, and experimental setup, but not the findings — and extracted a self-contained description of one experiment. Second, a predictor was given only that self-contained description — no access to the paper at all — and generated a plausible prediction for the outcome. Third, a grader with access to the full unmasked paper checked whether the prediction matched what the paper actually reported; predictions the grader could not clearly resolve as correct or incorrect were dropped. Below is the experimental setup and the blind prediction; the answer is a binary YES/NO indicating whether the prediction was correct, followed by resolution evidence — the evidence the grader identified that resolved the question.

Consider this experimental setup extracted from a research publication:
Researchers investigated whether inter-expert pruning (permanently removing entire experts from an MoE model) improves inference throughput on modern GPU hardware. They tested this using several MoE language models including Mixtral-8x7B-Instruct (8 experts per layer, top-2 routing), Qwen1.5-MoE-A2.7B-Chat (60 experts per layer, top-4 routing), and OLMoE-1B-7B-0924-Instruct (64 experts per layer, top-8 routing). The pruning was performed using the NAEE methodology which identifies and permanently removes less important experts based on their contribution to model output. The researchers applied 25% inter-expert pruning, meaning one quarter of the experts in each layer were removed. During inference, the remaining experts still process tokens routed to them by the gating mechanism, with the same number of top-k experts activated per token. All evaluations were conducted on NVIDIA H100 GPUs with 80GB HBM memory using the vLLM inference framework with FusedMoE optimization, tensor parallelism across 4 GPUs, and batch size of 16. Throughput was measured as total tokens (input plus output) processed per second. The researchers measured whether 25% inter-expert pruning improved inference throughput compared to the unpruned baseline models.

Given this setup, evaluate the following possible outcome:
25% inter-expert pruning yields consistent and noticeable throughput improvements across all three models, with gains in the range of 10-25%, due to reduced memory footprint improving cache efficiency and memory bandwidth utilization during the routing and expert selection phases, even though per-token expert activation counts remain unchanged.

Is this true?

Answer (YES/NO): NO